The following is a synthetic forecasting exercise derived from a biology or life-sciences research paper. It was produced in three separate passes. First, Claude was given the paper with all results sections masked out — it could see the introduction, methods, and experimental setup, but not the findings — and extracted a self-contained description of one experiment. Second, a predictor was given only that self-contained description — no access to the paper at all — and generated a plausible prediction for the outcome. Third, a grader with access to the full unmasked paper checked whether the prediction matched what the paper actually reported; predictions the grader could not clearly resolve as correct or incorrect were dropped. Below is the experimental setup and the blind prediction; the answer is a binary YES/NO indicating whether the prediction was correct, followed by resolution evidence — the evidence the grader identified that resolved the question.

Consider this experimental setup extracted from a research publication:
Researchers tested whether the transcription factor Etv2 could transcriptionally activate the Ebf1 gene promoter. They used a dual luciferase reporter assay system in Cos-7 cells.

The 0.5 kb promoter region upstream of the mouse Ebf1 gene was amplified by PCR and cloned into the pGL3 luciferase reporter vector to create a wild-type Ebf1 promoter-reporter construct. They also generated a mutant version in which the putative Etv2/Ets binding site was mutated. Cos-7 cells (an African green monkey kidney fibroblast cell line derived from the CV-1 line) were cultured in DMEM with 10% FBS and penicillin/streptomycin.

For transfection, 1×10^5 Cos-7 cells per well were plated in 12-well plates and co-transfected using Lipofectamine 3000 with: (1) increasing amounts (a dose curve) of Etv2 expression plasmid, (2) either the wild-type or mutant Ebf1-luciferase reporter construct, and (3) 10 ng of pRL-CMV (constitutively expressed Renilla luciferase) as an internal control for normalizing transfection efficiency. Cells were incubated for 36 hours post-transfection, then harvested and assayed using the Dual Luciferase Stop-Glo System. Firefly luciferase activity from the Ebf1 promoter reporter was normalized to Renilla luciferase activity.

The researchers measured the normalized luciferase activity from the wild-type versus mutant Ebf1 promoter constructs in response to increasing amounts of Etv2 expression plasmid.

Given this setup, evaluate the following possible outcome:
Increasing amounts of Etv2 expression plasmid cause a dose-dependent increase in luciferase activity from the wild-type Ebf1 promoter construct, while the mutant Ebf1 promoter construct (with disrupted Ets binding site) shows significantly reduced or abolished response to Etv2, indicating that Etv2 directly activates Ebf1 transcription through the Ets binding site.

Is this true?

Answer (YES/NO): YES